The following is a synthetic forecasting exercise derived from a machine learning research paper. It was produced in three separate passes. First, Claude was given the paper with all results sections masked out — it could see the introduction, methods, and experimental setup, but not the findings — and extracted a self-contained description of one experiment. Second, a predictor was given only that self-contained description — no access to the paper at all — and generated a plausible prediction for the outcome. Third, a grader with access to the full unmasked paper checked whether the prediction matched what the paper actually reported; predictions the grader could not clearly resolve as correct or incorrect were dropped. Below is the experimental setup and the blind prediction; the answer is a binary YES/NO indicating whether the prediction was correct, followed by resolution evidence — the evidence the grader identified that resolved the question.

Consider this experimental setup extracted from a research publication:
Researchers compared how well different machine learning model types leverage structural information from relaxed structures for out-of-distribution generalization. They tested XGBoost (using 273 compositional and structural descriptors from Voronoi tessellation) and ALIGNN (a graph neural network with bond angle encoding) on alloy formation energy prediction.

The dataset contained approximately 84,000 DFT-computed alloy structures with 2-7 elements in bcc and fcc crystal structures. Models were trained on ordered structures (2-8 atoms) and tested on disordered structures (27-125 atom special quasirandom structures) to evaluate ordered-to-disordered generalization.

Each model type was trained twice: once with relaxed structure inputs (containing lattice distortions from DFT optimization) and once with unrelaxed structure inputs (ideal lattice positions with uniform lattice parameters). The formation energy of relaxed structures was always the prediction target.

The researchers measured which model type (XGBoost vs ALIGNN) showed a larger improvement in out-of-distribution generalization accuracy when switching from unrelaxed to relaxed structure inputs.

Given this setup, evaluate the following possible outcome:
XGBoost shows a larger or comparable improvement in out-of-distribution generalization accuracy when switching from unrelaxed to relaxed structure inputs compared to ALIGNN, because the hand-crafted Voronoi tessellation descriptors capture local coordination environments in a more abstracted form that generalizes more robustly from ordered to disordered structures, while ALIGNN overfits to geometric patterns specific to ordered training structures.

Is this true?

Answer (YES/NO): NO